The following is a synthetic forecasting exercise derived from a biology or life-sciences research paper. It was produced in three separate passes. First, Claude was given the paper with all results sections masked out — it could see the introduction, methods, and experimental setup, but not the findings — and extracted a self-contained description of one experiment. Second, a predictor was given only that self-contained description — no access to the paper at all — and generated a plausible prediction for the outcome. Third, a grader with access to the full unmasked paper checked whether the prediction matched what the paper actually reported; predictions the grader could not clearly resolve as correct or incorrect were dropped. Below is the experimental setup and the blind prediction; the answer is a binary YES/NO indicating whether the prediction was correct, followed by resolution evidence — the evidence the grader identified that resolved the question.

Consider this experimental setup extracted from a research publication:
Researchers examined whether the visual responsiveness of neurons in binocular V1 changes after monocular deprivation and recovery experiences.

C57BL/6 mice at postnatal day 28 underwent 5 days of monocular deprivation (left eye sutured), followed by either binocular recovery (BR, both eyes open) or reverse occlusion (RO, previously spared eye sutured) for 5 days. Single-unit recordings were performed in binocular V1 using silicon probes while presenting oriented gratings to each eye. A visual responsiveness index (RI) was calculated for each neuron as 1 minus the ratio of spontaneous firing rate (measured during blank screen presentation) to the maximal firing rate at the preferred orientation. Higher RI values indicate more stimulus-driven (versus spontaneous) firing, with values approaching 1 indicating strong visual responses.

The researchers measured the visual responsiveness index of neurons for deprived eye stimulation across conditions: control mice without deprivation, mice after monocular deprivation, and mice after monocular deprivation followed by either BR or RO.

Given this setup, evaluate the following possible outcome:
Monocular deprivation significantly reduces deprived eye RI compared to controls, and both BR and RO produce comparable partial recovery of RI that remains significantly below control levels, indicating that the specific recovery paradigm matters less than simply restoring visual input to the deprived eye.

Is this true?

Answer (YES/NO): NO